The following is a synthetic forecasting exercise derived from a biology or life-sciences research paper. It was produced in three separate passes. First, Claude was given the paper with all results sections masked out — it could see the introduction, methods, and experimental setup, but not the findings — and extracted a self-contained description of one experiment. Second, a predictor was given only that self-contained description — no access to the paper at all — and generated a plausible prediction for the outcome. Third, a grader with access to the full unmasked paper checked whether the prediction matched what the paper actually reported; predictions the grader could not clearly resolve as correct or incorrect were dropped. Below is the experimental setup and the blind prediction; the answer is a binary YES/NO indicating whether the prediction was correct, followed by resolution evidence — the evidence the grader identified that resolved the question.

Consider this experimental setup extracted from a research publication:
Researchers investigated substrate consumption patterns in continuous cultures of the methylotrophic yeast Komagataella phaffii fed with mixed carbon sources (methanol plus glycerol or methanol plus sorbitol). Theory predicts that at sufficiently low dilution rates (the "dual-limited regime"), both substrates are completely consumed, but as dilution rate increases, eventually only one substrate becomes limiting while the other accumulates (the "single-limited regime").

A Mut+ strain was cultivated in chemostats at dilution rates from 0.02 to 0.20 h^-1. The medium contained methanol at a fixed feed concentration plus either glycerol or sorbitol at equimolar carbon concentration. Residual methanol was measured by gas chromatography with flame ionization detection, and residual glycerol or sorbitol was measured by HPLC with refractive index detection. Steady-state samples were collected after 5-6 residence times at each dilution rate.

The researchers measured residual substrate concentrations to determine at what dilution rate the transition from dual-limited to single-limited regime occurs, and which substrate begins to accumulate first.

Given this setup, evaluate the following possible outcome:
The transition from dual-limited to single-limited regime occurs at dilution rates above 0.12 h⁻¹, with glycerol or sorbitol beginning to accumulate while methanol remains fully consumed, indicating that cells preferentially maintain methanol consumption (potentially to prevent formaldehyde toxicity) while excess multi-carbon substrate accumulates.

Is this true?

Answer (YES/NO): NO